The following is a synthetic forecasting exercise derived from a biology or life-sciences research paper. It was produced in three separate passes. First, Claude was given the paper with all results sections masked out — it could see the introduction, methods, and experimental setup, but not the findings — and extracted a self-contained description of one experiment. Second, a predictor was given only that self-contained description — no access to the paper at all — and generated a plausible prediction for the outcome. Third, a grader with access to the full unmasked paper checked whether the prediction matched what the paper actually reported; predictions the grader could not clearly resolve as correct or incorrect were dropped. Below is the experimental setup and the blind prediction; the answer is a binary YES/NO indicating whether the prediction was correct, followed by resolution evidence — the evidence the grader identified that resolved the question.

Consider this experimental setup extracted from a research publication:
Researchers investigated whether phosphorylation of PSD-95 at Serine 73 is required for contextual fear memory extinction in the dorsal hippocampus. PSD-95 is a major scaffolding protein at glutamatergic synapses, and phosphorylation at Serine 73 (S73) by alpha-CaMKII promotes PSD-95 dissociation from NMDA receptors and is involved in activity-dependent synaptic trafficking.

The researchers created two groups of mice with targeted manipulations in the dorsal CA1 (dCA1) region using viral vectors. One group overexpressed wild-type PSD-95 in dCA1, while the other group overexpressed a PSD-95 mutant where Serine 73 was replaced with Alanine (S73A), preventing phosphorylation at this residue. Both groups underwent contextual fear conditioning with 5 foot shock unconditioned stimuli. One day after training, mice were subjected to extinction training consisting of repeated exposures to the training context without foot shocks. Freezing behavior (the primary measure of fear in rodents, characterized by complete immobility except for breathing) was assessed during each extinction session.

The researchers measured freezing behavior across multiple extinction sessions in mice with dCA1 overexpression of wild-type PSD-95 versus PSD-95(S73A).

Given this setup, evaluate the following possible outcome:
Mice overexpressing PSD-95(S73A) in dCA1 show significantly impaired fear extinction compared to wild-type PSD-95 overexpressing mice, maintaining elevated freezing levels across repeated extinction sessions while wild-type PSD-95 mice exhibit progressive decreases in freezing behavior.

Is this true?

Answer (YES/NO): YES